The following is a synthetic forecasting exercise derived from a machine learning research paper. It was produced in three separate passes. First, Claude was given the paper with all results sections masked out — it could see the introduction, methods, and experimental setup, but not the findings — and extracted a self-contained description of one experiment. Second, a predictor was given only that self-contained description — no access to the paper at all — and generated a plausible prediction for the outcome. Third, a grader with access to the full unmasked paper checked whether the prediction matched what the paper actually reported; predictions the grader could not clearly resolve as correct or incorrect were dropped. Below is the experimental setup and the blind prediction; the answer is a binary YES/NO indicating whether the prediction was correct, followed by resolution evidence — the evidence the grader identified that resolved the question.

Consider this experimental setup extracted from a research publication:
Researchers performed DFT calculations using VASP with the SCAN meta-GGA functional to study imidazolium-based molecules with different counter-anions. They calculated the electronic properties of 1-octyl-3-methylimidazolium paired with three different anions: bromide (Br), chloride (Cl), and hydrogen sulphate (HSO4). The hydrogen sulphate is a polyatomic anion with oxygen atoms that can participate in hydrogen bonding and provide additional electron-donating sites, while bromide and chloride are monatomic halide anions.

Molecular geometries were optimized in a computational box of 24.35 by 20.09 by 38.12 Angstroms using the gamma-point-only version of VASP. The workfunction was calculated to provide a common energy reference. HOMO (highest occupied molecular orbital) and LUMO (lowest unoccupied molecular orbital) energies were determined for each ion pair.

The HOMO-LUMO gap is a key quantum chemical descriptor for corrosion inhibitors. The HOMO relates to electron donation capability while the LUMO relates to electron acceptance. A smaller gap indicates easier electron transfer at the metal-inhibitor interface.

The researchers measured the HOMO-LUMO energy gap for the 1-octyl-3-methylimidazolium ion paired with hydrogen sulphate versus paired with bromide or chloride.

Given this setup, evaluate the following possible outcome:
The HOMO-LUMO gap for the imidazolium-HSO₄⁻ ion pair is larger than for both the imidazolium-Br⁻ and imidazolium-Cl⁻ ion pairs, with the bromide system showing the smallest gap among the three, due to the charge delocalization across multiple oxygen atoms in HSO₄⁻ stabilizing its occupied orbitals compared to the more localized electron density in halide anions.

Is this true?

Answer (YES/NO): YES